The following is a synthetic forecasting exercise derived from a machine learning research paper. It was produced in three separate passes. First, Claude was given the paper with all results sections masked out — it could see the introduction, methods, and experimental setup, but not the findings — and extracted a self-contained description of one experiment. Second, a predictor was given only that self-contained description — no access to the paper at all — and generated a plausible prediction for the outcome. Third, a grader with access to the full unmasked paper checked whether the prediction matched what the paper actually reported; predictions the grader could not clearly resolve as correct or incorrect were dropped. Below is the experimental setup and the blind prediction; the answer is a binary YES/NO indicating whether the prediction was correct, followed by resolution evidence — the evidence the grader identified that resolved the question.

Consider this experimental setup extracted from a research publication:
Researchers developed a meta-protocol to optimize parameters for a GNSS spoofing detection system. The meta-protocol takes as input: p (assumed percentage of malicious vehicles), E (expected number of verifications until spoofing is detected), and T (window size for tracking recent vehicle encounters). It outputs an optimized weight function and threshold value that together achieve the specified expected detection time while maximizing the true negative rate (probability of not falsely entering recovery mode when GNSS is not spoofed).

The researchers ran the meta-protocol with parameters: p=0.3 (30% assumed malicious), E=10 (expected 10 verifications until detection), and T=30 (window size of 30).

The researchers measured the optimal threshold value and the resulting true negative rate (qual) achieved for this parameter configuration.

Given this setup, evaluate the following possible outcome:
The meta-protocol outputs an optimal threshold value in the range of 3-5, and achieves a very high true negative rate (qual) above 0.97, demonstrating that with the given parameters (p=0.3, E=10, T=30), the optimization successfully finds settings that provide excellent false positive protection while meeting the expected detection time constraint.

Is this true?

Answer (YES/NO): NO